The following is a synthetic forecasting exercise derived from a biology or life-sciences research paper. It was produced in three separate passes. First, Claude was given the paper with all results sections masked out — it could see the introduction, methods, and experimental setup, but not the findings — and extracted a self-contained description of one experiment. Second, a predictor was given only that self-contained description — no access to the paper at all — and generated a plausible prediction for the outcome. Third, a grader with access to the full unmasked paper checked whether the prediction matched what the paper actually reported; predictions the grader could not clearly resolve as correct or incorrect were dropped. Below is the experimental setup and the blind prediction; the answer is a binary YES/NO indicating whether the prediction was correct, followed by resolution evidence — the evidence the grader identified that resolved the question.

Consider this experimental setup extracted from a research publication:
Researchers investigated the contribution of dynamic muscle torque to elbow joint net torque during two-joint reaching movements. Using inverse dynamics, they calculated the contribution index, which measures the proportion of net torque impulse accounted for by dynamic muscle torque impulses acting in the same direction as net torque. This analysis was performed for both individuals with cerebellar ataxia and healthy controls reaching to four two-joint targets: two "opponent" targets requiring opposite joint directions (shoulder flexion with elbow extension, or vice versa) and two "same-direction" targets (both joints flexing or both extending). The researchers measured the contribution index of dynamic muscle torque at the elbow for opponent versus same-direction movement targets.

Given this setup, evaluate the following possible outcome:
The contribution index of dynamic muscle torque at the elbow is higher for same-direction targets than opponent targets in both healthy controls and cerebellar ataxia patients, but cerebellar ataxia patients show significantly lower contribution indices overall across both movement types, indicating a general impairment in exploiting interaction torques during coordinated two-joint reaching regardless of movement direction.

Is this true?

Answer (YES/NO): NO